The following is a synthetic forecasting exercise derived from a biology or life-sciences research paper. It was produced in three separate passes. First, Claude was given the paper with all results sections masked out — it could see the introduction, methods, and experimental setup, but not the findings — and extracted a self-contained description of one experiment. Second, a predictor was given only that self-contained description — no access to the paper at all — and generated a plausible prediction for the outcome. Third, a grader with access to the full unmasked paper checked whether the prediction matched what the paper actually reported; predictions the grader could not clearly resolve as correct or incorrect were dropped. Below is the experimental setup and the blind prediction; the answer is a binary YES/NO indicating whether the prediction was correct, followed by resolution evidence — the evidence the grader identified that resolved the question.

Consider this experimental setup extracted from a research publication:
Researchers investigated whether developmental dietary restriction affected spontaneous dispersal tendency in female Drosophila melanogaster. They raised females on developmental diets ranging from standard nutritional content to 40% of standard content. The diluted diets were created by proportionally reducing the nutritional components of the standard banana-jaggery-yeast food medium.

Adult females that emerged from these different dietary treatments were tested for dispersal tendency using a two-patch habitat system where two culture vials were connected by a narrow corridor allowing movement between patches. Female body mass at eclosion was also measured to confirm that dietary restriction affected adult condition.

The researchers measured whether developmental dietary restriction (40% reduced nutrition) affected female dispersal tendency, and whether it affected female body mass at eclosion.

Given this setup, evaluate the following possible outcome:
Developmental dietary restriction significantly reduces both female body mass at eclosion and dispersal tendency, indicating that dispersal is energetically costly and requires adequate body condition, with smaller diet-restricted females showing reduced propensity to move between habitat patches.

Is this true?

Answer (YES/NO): NO